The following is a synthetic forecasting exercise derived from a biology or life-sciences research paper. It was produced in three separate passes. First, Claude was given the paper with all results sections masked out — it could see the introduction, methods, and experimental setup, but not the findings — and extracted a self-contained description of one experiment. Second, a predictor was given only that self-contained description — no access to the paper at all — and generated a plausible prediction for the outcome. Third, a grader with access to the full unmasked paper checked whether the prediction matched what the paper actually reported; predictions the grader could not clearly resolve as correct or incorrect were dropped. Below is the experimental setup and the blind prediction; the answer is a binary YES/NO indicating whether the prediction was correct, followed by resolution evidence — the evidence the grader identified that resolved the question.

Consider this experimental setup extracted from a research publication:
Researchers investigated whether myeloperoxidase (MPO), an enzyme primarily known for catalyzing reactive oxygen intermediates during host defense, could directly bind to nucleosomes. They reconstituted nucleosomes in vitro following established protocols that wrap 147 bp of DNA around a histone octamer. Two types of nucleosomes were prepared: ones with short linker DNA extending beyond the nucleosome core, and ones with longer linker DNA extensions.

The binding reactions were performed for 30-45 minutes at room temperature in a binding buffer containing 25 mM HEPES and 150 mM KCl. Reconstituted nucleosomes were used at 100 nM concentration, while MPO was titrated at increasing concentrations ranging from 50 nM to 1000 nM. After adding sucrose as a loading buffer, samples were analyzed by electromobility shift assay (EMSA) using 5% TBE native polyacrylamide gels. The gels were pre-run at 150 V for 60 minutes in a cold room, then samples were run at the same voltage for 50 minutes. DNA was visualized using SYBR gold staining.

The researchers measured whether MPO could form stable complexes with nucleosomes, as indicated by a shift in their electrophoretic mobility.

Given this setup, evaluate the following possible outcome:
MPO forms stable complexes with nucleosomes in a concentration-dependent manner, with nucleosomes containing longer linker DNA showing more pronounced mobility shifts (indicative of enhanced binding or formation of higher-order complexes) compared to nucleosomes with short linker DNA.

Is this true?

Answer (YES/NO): YES